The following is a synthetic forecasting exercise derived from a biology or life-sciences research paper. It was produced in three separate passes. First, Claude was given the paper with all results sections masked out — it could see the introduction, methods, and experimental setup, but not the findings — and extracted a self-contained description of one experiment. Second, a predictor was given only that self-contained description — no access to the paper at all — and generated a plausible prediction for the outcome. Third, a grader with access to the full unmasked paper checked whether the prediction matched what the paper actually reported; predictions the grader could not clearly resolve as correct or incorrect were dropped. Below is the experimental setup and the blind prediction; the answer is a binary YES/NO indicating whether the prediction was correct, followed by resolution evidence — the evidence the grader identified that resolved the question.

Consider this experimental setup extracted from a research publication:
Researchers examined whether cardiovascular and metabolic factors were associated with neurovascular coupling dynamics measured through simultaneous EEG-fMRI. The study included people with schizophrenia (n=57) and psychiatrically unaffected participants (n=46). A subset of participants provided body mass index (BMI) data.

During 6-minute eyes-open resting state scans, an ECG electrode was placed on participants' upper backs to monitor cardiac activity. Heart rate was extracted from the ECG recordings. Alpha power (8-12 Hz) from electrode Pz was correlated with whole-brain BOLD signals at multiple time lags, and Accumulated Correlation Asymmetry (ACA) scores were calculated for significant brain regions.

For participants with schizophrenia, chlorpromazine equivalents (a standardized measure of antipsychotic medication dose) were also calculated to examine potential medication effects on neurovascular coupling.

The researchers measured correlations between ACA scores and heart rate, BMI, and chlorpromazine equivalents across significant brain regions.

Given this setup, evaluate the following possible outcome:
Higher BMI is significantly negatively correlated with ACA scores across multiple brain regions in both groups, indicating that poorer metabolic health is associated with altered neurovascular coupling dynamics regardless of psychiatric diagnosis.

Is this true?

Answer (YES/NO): NO